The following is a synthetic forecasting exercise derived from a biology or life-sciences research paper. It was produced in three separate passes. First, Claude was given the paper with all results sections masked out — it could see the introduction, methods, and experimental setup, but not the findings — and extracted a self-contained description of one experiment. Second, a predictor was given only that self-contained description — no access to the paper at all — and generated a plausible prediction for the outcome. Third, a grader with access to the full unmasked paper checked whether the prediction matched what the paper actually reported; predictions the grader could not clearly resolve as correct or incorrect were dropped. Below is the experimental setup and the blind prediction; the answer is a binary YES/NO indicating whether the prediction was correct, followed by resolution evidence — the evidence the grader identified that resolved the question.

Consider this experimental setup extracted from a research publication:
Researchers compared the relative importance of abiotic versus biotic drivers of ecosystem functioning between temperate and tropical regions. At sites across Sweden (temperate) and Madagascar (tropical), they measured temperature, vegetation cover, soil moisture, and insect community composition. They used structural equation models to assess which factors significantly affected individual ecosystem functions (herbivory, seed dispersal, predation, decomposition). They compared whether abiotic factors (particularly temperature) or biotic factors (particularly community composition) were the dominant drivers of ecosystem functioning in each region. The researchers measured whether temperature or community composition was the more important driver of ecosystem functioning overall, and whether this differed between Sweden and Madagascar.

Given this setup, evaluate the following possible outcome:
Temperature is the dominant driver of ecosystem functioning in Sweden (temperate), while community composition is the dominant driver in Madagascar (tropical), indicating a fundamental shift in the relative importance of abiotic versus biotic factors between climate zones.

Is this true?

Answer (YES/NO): YES